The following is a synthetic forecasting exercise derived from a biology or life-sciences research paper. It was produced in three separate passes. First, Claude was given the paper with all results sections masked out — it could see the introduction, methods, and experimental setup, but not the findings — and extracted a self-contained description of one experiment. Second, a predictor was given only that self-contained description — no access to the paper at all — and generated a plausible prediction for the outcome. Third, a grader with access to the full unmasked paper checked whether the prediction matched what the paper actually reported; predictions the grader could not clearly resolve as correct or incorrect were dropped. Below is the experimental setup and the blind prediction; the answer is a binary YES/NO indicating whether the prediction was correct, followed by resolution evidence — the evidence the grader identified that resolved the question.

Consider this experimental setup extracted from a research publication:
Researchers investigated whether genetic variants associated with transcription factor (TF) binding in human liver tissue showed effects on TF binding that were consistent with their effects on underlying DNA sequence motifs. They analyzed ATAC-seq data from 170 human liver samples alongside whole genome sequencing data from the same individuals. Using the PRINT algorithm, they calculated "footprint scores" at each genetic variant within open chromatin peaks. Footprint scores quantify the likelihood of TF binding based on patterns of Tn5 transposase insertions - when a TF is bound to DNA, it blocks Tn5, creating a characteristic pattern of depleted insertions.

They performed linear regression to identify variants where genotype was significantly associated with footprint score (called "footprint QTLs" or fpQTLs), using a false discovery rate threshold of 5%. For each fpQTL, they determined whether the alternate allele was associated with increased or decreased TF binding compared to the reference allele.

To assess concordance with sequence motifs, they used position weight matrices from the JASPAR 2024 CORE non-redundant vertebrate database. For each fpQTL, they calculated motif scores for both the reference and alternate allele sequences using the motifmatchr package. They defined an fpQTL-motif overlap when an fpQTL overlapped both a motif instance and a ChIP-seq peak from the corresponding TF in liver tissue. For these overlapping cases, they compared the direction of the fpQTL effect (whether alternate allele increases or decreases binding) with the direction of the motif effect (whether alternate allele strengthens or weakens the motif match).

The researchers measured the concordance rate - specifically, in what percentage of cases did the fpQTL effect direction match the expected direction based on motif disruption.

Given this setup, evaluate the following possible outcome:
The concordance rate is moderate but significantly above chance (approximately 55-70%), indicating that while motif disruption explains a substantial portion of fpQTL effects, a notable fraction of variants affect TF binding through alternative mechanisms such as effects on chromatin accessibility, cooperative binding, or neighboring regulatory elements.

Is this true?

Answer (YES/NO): NO